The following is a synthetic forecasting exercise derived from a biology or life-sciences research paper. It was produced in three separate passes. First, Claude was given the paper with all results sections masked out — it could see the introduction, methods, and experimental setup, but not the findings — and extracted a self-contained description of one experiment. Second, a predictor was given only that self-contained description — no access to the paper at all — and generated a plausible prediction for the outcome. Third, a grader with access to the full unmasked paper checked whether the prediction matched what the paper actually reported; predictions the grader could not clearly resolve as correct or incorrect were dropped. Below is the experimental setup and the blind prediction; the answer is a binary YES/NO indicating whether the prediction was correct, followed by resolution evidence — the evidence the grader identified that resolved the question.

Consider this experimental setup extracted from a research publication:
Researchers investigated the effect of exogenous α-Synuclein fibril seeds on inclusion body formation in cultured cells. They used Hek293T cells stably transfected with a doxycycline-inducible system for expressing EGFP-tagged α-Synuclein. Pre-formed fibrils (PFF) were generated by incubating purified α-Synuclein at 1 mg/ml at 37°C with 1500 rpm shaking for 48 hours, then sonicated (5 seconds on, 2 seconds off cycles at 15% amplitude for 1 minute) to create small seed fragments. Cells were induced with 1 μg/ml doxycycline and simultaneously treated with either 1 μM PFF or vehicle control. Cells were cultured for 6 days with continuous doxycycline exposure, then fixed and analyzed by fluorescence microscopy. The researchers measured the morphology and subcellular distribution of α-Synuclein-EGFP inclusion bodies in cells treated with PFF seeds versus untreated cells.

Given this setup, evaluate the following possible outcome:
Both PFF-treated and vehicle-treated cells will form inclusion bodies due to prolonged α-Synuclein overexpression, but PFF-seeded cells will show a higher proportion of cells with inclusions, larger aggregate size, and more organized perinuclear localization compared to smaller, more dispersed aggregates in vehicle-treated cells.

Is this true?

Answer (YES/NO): NO